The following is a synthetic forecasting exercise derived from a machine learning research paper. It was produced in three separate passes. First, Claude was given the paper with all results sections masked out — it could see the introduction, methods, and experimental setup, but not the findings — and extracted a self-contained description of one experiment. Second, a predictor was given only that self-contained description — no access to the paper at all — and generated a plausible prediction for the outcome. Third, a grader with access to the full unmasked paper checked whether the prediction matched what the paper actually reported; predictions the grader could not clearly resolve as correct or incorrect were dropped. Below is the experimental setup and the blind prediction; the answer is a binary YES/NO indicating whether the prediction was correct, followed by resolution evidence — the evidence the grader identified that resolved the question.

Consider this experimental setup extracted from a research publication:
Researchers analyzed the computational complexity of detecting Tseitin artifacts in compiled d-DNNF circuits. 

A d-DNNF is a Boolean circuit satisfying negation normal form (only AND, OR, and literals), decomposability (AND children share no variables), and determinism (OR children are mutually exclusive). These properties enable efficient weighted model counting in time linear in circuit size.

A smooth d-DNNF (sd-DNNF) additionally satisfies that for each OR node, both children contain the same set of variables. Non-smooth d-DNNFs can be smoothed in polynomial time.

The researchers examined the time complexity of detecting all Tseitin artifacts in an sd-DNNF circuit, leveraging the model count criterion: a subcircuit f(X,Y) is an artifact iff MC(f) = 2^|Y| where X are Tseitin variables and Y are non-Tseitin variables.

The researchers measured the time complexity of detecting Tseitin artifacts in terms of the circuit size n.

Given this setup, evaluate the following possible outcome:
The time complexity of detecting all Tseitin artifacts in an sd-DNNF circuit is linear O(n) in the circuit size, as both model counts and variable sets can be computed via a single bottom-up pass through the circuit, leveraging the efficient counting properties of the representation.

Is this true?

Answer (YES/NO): YES